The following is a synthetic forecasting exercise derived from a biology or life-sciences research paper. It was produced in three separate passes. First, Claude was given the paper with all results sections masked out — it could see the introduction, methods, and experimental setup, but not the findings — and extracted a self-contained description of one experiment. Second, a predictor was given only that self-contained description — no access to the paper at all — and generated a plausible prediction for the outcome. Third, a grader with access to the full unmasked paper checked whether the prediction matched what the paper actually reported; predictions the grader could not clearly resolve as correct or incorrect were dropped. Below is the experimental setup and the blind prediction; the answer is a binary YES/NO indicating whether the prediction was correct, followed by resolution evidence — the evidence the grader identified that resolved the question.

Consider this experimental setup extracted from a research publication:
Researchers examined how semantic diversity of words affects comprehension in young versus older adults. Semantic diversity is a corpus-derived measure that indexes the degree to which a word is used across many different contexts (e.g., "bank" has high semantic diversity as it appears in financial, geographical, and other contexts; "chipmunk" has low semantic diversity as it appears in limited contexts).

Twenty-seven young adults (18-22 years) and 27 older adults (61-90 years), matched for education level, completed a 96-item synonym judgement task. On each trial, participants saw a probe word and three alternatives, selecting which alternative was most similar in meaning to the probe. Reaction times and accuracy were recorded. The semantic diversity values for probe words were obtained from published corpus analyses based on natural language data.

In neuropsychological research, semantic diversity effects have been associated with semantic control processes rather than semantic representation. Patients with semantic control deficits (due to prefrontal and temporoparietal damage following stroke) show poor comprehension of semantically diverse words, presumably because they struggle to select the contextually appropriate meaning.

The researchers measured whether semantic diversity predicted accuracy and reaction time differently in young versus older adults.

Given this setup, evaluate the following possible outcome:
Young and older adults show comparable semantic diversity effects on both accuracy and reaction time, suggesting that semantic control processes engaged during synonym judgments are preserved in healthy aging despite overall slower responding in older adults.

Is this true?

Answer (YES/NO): NO